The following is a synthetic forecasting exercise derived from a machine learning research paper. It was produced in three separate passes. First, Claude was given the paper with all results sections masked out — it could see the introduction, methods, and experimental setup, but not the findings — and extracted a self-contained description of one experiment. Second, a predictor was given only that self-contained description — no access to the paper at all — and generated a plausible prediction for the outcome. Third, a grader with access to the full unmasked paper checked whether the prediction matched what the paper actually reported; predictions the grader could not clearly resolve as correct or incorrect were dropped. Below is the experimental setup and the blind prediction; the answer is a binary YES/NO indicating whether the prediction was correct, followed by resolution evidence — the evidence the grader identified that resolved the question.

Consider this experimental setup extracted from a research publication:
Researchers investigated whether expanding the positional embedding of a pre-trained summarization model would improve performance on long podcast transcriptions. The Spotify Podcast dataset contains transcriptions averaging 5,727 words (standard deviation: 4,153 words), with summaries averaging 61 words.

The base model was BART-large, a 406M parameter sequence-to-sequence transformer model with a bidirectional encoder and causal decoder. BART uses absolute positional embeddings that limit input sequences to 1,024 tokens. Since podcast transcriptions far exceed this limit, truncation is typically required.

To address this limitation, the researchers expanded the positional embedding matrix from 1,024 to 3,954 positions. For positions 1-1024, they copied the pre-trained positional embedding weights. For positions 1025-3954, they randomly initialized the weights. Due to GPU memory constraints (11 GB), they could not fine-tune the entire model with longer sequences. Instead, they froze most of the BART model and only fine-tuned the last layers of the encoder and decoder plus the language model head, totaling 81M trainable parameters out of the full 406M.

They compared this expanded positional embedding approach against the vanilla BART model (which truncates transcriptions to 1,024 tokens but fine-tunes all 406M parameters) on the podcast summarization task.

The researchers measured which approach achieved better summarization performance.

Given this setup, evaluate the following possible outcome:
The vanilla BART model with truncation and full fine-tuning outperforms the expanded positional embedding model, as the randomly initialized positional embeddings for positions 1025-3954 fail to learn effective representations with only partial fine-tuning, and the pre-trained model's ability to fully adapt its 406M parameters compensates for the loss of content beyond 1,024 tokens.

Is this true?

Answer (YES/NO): YES